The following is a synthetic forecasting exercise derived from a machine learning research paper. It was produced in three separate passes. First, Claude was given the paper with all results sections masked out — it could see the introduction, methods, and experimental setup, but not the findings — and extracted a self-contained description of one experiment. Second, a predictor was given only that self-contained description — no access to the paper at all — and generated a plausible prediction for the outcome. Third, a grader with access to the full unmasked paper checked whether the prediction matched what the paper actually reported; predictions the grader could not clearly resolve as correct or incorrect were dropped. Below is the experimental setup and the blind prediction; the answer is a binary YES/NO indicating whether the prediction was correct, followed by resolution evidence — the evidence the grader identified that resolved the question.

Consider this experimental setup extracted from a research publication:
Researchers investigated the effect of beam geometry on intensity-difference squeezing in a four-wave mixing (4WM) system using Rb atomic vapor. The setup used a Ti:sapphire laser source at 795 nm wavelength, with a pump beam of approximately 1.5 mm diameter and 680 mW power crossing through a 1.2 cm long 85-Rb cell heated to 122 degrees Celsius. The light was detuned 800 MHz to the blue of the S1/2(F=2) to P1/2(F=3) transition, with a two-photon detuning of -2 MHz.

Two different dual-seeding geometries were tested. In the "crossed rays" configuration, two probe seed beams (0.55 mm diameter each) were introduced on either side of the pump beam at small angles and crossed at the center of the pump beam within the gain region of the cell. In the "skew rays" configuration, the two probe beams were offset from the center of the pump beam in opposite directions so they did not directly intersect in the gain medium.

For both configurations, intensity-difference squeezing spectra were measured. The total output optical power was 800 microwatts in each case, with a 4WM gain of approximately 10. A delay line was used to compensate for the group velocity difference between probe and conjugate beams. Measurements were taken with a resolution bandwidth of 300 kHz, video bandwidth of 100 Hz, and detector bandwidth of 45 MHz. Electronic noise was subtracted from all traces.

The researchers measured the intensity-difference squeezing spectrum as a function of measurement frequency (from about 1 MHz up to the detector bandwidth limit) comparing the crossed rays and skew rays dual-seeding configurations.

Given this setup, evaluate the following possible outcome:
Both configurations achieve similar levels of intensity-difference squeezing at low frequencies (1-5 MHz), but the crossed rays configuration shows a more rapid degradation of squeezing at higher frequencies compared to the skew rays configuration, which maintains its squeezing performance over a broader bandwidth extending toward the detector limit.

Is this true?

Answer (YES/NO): NO